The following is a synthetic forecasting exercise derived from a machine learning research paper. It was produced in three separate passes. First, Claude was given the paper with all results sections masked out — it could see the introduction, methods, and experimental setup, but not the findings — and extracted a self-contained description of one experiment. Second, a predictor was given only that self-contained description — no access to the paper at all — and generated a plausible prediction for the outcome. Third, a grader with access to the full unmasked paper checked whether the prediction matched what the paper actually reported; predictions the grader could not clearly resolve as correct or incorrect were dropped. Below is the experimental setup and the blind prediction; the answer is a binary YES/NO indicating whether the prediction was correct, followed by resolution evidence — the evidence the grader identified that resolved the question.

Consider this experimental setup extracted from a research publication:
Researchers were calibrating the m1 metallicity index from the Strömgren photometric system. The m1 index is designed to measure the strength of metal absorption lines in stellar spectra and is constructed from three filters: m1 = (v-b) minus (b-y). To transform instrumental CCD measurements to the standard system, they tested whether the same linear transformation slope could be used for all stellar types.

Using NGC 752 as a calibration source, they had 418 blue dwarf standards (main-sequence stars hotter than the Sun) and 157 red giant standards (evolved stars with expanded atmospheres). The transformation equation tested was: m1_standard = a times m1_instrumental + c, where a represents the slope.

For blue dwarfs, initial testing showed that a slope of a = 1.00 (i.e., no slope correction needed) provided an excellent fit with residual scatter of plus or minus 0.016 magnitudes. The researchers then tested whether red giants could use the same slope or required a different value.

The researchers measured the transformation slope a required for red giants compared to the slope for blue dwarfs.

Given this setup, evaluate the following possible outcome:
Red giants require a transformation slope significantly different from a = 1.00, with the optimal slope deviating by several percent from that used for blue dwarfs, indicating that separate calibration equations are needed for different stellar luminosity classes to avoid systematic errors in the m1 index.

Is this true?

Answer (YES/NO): YES